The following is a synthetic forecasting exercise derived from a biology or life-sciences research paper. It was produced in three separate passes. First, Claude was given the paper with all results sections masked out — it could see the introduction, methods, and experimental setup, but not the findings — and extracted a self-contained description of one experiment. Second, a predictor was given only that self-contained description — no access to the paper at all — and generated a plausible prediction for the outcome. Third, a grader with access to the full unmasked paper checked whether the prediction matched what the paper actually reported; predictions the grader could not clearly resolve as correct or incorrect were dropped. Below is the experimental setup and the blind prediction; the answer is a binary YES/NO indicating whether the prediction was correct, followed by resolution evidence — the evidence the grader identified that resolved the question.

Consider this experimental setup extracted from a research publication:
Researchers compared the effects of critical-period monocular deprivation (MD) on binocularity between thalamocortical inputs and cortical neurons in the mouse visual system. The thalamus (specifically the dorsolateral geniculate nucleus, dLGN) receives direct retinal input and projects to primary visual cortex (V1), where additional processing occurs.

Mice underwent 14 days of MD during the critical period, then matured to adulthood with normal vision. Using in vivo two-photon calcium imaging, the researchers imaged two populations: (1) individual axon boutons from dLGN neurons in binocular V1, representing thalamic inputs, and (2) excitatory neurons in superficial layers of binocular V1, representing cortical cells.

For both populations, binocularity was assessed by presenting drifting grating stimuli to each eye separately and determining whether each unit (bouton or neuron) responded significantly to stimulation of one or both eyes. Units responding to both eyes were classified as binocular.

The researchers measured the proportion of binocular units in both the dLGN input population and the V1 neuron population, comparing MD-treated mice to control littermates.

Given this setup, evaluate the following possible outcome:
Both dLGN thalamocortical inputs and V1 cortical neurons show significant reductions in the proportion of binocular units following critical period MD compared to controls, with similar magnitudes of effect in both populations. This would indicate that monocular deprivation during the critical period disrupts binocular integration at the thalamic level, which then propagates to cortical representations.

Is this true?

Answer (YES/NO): NO